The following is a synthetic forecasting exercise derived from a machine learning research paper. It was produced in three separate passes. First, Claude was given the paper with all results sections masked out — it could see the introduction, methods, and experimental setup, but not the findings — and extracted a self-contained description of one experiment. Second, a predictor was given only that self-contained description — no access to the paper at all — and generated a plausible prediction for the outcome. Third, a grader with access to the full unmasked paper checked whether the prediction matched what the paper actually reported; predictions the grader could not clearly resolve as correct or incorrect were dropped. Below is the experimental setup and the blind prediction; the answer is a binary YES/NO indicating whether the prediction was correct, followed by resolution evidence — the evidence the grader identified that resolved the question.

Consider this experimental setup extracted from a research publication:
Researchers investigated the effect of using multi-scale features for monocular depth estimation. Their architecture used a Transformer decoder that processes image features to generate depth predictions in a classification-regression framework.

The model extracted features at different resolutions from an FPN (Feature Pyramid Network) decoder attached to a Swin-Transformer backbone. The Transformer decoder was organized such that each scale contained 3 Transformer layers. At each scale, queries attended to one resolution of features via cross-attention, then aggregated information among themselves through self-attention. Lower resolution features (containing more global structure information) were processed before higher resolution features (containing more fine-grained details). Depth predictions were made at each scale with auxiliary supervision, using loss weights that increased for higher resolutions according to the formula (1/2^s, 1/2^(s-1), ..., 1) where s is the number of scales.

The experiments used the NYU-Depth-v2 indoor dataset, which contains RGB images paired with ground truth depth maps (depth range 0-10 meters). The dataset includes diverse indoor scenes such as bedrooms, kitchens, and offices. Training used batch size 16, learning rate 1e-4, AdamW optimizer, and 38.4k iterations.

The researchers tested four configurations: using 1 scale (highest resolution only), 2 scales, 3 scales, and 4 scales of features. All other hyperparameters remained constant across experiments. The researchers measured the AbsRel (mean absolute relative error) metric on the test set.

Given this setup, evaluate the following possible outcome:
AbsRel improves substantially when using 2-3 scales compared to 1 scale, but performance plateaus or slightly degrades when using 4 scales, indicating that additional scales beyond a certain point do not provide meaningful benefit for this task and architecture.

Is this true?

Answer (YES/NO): YES